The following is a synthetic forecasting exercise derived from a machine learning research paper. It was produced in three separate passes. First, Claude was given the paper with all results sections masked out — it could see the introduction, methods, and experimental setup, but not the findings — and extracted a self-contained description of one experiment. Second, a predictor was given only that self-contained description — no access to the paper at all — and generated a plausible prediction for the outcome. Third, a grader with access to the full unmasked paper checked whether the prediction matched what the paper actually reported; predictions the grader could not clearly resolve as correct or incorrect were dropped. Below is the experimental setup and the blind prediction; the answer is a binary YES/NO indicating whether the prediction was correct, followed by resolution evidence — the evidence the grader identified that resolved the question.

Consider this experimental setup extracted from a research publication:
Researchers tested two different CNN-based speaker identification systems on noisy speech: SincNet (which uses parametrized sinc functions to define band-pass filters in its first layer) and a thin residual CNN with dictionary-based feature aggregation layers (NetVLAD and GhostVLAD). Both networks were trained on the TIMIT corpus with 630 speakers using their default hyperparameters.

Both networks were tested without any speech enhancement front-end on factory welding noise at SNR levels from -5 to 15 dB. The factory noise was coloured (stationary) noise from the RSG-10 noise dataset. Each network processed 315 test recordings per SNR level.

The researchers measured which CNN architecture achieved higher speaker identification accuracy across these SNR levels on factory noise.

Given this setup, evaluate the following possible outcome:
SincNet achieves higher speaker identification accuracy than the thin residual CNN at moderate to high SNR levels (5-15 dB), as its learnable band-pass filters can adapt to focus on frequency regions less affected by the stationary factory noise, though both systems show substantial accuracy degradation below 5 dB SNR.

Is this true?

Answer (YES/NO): YES